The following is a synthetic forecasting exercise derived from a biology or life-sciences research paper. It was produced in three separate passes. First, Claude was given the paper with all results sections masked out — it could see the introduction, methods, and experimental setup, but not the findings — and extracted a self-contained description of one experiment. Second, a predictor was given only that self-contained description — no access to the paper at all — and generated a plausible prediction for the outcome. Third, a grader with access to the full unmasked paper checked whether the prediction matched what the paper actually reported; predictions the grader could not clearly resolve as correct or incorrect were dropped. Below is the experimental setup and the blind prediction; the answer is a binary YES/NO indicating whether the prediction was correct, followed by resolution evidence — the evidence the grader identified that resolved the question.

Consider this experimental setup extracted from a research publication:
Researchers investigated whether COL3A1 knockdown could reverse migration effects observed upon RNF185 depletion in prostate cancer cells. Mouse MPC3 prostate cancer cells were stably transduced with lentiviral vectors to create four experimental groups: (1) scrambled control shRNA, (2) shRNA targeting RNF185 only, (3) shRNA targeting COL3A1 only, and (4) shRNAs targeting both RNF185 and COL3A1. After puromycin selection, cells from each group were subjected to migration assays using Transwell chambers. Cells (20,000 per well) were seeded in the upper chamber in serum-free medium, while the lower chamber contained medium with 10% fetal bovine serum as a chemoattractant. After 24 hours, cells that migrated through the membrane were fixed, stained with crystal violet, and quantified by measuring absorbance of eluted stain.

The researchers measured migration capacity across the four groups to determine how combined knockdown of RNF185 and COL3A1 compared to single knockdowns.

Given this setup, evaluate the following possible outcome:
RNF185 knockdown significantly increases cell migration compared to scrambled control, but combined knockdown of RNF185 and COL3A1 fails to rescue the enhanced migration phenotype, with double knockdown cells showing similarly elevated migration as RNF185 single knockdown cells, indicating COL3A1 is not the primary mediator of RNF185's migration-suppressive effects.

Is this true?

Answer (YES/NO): NO